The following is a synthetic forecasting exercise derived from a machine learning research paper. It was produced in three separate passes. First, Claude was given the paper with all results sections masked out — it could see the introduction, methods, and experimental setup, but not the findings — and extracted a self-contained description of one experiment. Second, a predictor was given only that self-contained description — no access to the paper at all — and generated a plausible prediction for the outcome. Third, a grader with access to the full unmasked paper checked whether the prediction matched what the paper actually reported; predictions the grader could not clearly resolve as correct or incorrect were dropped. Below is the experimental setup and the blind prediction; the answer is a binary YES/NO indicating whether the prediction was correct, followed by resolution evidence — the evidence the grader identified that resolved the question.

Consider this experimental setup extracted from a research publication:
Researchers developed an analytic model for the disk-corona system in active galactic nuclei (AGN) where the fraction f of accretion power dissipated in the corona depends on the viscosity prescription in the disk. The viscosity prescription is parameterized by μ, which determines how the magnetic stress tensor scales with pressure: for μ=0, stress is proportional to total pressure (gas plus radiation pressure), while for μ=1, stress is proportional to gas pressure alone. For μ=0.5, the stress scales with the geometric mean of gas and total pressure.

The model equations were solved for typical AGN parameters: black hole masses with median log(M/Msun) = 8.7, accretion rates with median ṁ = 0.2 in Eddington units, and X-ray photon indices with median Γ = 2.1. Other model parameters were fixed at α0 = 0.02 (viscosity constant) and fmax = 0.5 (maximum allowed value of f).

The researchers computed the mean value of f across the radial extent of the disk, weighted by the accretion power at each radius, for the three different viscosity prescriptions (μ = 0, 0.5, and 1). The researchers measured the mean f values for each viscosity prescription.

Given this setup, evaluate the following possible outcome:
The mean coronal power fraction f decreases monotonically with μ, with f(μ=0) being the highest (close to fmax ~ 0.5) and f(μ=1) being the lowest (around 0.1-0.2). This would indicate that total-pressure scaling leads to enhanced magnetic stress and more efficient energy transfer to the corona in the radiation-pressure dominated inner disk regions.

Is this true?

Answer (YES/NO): NO